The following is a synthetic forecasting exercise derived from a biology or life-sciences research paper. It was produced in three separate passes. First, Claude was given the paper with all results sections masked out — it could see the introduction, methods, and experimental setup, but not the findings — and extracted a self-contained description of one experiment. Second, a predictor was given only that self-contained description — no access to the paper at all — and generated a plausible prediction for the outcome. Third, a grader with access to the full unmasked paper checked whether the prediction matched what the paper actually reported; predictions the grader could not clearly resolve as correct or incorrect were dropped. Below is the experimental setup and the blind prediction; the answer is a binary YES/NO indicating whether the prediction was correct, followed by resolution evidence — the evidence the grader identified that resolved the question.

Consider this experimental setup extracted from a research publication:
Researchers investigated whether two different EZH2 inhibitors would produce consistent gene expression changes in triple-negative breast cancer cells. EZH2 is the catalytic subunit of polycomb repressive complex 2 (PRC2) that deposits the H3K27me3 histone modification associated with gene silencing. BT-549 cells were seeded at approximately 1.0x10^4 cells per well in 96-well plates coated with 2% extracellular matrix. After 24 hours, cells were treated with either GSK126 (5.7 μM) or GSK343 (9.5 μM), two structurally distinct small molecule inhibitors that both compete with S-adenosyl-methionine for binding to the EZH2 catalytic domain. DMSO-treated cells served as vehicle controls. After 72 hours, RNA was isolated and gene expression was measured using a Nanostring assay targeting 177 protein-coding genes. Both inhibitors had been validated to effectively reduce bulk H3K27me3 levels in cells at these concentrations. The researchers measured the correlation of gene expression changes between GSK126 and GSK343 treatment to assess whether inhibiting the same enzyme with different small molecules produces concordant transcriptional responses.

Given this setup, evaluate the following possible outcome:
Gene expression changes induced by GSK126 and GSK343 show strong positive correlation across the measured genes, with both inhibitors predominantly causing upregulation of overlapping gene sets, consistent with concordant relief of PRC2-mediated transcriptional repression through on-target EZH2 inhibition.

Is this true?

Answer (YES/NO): NO